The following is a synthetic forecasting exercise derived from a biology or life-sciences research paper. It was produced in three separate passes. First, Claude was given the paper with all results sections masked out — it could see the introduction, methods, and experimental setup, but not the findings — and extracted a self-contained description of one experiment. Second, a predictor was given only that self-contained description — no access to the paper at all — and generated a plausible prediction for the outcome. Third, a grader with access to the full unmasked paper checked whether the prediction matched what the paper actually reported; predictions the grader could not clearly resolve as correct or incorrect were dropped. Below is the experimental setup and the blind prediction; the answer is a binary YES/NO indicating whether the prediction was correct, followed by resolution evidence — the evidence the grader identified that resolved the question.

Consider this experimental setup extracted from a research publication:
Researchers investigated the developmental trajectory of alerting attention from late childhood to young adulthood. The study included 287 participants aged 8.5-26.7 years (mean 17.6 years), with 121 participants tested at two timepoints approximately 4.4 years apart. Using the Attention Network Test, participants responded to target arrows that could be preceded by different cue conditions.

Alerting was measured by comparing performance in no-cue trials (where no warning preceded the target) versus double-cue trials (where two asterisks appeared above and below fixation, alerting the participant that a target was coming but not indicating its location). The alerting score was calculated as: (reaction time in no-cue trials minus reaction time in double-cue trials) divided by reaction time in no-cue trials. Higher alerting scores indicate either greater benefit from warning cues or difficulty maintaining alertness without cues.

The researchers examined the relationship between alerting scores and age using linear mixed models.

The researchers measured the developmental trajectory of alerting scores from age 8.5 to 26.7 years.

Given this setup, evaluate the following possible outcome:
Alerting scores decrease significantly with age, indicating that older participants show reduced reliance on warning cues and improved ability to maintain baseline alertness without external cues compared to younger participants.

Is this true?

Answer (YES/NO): YES